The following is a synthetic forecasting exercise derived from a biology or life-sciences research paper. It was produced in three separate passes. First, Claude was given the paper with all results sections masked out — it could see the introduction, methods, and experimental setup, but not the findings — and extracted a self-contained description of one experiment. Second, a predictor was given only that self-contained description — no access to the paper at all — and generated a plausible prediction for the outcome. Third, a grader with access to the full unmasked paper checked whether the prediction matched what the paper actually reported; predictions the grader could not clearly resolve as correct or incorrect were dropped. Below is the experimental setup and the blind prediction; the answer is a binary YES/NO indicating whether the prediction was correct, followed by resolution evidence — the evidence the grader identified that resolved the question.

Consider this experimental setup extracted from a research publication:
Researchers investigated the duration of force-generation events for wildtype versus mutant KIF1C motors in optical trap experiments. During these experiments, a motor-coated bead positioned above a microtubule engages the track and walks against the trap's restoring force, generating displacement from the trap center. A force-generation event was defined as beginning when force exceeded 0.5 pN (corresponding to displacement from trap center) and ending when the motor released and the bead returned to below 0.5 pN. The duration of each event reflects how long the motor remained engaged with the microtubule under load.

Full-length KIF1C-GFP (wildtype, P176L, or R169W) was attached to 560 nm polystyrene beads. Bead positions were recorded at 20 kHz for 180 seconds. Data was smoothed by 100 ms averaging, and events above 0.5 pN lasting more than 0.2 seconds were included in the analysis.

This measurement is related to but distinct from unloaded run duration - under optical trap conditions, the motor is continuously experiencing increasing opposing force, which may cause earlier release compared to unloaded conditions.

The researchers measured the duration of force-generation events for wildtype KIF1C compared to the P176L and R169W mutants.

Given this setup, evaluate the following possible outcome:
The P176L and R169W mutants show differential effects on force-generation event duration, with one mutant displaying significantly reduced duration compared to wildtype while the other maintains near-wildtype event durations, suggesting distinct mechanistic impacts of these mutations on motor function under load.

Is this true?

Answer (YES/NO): NO